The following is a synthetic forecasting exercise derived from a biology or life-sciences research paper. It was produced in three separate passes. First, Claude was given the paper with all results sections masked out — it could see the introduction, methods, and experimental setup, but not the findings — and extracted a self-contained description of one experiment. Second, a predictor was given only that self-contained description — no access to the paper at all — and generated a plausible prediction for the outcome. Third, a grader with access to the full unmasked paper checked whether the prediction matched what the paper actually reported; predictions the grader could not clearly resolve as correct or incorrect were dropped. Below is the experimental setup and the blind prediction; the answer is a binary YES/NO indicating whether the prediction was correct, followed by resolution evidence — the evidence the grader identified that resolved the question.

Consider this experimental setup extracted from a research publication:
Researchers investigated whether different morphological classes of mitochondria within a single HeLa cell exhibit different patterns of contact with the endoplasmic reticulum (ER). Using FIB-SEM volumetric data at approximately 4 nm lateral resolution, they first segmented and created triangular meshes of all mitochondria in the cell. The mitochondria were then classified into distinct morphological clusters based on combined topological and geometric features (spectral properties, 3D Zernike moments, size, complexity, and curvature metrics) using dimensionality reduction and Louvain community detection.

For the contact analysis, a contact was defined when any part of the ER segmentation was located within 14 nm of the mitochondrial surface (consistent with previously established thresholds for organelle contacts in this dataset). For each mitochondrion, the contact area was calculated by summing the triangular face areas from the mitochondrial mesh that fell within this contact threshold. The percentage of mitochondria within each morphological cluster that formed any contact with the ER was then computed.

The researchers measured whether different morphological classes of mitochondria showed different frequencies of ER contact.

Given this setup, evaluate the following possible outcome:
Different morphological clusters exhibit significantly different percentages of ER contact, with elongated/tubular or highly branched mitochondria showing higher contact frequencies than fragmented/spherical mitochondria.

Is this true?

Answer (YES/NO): YES